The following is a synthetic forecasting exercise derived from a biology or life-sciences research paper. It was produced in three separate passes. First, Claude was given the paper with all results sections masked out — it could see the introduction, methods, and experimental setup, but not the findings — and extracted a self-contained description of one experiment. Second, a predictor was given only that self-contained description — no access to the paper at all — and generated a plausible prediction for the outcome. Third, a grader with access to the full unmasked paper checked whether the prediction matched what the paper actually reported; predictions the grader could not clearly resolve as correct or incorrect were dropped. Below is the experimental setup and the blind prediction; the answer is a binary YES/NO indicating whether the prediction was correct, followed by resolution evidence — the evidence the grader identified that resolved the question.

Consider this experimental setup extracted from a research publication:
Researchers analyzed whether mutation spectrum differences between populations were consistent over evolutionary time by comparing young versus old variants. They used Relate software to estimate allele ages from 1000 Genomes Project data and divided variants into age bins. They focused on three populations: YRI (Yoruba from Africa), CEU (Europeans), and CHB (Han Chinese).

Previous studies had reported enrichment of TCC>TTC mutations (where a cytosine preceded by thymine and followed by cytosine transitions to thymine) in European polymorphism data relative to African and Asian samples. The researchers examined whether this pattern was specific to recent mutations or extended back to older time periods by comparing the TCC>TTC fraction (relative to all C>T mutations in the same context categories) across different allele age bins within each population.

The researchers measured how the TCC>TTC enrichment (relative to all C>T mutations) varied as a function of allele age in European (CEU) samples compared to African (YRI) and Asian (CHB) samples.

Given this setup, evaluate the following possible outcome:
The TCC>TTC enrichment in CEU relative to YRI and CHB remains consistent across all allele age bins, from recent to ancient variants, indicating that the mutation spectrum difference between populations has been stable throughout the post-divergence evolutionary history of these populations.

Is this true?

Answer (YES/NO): NO